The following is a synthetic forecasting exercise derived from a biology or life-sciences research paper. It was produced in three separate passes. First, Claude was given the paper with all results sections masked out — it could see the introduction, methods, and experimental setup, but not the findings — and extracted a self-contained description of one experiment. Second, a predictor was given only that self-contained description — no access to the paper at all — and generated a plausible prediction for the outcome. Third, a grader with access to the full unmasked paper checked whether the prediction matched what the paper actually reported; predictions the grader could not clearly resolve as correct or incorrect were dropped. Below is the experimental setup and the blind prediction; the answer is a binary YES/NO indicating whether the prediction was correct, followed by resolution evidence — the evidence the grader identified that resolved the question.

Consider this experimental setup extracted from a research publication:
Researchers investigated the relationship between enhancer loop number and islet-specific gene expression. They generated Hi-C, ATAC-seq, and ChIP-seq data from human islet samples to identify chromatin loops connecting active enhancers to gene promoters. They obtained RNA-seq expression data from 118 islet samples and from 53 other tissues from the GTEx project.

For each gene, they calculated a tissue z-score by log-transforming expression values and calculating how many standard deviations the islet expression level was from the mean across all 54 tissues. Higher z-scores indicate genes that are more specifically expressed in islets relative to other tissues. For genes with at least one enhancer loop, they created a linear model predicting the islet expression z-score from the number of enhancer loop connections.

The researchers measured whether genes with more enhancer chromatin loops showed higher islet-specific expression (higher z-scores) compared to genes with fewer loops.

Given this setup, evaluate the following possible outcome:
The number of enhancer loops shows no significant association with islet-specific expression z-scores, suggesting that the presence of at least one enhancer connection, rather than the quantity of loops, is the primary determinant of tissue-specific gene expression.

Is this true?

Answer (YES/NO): NO